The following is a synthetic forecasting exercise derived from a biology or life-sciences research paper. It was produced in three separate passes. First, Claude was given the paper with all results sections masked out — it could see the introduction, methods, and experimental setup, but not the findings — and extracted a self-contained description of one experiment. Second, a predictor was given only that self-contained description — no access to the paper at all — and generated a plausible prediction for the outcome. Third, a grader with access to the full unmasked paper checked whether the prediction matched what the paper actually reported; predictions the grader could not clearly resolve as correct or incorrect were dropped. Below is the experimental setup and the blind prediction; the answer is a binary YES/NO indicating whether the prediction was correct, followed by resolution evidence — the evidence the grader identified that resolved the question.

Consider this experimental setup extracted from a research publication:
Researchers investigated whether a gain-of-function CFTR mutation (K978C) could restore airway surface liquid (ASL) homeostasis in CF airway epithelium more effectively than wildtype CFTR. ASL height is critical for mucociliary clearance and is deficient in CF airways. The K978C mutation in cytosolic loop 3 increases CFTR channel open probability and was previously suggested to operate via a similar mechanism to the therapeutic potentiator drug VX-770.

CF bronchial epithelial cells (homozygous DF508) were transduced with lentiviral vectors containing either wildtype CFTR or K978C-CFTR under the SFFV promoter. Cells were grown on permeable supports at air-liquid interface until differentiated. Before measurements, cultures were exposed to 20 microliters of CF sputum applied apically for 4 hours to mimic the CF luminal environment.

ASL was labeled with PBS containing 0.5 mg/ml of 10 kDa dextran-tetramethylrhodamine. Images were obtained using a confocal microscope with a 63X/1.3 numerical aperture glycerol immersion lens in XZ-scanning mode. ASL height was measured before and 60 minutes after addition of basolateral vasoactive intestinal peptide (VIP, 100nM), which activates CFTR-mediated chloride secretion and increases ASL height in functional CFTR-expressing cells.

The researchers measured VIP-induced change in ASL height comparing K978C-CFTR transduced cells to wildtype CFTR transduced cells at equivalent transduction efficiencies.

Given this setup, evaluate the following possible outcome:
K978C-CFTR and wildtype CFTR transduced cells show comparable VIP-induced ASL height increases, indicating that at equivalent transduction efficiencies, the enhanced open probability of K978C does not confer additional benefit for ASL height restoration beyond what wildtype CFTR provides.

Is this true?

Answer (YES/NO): NO